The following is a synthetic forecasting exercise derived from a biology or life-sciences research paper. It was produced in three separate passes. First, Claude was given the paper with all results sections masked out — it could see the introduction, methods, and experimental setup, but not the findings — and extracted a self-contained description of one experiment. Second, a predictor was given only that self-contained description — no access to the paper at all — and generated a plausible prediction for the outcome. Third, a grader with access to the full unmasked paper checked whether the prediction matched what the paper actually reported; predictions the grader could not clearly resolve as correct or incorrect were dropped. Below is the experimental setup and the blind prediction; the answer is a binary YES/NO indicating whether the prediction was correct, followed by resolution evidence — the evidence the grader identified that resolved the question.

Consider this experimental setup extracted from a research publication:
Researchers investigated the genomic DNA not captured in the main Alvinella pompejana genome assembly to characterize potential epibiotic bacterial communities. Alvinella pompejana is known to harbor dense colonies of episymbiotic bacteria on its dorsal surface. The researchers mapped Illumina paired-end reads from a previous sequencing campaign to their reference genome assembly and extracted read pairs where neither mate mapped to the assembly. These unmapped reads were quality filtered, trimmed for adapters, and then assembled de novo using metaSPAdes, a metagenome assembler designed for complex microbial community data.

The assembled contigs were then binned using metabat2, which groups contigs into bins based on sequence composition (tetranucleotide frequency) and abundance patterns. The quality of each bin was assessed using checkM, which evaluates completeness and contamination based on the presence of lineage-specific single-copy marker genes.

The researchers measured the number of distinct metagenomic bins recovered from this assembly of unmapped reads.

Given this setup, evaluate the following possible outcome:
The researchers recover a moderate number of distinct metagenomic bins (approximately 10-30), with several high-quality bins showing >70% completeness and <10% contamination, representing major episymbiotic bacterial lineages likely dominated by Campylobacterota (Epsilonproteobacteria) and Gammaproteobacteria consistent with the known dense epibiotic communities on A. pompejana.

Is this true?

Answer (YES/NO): NO